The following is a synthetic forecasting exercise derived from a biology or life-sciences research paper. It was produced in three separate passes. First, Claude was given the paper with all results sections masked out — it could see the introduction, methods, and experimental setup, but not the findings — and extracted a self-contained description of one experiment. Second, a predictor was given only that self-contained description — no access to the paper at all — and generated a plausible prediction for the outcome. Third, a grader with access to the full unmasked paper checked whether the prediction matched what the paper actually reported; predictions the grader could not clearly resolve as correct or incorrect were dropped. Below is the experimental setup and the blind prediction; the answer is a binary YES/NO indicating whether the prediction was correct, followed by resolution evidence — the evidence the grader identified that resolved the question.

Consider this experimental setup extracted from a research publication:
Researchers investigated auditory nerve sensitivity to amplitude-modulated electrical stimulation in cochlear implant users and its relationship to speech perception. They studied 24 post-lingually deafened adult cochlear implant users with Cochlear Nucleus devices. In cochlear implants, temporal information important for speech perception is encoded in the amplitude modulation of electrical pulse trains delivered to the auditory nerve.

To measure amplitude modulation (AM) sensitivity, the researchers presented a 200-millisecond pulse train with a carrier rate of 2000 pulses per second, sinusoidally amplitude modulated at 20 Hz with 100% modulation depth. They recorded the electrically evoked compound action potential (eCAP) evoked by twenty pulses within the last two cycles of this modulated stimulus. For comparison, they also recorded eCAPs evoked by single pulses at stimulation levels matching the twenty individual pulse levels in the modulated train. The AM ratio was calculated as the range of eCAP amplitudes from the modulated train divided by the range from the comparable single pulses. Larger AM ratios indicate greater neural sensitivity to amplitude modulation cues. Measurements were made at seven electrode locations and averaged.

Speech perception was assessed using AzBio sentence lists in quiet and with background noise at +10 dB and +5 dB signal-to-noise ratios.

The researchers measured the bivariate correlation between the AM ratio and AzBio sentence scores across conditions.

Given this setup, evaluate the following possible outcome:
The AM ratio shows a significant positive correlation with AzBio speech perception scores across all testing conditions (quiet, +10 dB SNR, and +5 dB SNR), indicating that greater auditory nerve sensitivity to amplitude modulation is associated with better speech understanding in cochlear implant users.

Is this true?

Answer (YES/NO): NO